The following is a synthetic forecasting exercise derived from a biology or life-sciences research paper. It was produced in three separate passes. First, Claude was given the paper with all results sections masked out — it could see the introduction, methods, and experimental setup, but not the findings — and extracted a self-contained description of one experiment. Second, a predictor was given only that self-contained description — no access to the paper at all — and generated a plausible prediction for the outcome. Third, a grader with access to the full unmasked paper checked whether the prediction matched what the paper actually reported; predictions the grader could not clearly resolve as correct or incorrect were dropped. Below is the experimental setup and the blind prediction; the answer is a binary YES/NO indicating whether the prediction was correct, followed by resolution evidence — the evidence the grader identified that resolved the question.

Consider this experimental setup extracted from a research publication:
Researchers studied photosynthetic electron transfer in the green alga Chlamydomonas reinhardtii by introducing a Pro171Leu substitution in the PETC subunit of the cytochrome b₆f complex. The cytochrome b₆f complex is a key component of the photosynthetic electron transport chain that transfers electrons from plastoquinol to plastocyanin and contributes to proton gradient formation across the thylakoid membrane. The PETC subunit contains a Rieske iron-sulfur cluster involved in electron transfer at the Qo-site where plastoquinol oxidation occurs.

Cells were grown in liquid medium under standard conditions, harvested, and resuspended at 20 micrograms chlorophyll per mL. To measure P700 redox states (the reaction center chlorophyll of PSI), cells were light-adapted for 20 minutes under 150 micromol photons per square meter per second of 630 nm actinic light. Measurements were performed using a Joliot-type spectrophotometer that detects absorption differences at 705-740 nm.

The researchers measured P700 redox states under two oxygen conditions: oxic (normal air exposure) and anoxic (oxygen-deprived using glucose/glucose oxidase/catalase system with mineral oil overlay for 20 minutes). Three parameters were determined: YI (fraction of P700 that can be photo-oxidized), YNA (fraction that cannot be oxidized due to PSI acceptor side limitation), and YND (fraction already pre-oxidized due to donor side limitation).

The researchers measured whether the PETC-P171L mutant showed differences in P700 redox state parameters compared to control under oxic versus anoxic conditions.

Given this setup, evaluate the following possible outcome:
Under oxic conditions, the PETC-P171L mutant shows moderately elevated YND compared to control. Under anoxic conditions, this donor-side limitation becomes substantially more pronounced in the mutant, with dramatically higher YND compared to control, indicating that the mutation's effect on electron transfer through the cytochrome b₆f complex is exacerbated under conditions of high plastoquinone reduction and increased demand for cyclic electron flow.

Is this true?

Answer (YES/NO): NO